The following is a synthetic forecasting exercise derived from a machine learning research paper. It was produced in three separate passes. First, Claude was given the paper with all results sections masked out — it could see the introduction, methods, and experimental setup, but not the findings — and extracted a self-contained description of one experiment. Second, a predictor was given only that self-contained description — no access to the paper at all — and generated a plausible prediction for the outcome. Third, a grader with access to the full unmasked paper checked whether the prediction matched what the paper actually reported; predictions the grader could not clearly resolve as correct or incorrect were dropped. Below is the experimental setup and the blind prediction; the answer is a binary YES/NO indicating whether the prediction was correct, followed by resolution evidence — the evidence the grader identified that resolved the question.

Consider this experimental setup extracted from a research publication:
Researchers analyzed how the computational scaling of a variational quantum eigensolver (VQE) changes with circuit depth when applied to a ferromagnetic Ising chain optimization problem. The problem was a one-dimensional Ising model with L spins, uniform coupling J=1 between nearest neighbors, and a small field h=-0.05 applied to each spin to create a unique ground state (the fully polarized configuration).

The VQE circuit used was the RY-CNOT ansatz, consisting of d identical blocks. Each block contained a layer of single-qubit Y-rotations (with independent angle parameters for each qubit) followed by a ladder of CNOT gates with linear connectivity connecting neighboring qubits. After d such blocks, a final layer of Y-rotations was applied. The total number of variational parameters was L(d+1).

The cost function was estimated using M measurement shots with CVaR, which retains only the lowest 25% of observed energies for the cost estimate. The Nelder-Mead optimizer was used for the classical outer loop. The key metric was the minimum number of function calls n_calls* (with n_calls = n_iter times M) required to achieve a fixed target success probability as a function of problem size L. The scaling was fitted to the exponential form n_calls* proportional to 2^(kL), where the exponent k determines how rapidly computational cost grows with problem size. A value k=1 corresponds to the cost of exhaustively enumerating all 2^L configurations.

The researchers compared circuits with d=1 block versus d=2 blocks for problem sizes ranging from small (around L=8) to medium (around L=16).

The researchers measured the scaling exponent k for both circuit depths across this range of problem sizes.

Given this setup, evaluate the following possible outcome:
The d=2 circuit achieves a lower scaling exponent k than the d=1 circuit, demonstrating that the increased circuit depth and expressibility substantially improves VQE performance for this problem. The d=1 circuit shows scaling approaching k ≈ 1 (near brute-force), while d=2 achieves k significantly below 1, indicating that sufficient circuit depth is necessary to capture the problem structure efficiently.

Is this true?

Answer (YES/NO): NO